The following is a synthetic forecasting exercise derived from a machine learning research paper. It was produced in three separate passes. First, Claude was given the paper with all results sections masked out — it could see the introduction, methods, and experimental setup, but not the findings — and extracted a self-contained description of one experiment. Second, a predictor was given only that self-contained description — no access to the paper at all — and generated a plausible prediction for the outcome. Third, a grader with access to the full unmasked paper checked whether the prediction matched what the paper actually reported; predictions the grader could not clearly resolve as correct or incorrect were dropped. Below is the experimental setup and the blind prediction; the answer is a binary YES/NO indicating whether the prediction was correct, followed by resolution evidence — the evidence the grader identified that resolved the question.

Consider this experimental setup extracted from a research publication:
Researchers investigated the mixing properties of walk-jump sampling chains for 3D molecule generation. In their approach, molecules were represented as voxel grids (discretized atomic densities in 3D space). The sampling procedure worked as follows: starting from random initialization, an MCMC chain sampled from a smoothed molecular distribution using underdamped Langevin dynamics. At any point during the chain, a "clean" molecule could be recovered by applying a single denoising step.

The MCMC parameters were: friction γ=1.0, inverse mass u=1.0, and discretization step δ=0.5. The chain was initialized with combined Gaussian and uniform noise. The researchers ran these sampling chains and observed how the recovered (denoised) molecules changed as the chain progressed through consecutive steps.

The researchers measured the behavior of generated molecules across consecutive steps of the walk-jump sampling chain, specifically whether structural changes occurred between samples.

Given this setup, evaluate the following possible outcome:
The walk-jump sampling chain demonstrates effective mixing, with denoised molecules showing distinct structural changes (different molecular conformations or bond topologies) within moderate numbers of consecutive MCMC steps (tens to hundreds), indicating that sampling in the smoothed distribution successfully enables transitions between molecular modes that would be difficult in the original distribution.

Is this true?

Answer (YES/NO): YES